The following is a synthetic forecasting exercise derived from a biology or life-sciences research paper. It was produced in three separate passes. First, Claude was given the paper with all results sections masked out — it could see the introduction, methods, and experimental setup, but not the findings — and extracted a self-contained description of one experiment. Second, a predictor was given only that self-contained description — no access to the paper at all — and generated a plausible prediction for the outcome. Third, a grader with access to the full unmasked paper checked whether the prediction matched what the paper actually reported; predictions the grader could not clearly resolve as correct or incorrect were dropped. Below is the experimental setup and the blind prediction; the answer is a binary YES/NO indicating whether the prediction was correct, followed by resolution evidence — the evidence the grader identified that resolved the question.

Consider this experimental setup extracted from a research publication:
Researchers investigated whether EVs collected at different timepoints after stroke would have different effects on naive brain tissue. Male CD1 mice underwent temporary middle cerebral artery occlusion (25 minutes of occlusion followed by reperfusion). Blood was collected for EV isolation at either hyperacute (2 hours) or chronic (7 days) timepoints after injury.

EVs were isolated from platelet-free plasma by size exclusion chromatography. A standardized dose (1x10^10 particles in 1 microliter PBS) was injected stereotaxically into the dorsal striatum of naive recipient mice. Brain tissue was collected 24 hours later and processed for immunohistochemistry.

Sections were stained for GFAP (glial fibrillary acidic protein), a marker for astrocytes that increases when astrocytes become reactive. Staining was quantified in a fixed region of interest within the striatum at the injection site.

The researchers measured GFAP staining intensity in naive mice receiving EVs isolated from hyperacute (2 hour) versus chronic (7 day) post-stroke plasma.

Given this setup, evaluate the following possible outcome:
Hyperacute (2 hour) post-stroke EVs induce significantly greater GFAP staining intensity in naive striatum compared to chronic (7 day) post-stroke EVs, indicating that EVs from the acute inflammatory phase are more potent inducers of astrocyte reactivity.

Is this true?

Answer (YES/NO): NO